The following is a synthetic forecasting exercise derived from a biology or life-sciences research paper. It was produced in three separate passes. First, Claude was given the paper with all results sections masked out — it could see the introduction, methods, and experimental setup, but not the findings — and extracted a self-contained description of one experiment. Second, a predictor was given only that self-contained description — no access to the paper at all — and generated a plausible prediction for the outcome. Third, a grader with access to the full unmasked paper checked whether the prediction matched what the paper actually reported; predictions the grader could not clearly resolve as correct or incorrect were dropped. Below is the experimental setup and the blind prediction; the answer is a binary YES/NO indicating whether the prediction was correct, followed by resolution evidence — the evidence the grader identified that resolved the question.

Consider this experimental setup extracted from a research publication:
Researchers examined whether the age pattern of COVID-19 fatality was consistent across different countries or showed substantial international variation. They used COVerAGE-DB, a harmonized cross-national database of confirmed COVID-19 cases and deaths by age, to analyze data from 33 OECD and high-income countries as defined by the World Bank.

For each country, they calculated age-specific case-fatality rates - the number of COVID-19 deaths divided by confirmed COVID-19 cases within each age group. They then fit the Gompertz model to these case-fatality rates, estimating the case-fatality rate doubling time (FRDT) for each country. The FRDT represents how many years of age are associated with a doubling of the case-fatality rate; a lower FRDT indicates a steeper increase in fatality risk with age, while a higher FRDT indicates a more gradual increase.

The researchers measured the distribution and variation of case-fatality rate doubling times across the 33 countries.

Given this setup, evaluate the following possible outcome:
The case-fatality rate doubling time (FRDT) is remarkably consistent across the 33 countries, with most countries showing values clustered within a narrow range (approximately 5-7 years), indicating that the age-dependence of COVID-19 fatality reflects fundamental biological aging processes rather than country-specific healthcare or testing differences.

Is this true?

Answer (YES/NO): NO